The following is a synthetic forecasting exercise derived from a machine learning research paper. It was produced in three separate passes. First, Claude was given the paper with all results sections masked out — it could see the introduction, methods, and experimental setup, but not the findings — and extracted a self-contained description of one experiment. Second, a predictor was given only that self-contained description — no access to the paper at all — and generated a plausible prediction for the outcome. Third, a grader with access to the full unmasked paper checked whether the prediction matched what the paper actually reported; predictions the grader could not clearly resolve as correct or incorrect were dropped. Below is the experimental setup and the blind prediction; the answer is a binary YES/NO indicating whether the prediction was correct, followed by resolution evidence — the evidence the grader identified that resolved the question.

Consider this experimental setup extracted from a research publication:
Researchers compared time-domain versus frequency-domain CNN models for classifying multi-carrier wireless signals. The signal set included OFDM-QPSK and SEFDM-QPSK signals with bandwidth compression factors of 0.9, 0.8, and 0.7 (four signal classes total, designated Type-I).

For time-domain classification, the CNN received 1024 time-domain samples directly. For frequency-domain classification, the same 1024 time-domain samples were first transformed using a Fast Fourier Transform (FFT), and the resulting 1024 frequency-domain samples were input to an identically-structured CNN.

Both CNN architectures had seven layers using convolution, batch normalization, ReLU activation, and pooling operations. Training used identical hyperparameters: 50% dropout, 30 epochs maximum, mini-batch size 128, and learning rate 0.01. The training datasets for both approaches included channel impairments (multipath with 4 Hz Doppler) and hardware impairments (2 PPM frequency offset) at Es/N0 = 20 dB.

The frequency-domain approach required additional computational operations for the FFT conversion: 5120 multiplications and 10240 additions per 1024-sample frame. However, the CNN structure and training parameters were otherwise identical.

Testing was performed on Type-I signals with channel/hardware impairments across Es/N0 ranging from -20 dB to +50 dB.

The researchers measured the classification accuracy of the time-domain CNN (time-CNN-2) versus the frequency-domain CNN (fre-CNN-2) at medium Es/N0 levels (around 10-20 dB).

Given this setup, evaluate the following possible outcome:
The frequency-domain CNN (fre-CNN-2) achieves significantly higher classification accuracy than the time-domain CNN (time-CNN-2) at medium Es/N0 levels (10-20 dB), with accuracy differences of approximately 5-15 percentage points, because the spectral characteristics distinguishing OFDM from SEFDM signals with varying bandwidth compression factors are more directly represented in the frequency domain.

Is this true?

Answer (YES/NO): NO